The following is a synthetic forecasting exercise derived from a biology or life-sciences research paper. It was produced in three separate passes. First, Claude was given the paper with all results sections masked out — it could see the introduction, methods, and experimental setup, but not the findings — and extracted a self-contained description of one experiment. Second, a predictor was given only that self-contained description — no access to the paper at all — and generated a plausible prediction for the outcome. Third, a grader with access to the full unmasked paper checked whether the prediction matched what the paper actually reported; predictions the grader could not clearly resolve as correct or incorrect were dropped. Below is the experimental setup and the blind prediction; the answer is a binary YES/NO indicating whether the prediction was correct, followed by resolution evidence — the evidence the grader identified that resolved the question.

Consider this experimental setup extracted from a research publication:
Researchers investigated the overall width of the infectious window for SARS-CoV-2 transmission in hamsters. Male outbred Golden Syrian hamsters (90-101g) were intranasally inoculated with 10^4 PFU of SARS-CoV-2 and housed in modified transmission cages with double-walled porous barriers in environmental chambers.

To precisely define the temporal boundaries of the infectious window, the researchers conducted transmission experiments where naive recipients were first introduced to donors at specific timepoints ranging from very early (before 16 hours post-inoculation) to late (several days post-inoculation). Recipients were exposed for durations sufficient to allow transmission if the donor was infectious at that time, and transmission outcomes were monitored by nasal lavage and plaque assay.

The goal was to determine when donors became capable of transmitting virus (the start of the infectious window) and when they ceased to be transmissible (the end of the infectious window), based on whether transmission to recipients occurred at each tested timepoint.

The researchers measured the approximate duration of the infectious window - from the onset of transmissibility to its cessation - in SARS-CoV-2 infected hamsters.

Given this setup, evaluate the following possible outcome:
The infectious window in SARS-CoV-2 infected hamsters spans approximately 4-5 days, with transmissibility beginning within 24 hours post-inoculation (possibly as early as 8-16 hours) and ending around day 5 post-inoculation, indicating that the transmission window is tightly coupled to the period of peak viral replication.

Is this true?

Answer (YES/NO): NO